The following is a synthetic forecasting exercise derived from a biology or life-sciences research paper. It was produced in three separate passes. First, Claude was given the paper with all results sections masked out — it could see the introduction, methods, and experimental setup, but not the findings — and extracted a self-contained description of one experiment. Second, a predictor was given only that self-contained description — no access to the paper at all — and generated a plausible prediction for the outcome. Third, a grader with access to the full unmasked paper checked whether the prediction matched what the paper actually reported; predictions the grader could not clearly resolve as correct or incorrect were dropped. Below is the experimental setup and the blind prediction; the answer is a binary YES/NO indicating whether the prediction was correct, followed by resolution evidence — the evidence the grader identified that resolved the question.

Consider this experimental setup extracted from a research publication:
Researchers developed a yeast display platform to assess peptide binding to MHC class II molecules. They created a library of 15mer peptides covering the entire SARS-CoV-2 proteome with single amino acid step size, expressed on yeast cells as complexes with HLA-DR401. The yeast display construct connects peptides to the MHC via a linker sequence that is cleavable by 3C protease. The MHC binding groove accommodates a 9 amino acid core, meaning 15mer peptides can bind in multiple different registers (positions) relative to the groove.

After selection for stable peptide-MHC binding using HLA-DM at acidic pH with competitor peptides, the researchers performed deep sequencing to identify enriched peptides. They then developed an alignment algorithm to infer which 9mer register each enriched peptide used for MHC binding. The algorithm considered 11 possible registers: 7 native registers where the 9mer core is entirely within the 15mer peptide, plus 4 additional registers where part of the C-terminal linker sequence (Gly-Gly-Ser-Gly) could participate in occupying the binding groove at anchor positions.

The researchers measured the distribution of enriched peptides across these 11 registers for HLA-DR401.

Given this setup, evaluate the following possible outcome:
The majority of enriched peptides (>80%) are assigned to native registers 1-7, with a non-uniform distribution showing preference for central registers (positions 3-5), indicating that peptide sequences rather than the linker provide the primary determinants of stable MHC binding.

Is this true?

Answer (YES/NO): NO